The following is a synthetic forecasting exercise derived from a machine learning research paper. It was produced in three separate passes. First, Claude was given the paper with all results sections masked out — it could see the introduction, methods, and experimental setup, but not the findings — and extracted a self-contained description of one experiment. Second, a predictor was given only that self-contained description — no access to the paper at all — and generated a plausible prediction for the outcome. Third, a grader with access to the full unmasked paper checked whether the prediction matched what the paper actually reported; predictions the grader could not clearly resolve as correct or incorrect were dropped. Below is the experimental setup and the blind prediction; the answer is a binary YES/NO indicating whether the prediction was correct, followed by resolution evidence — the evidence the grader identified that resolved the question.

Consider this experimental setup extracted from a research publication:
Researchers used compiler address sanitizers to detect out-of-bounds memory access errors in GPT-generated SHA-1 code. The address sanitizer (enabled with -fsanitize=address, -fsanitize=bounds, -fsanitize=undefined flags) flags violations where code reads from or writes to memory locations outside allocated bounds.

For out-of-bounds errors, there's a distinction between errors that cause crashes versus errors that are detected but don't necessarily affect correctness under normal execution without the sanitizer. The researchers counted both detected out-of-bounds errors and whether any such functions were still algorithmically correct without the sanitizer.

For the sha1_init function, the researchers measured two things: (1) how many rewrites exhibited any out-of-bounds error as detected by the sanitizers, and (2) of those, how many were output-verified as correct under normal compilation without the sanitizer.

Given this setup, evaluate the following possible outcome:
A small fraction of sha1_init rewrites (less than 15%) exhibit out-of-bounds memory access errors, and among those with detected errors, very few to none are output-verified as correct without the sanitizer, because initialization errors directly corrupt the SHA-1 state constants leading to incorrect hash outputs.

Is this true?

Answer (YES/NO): YES